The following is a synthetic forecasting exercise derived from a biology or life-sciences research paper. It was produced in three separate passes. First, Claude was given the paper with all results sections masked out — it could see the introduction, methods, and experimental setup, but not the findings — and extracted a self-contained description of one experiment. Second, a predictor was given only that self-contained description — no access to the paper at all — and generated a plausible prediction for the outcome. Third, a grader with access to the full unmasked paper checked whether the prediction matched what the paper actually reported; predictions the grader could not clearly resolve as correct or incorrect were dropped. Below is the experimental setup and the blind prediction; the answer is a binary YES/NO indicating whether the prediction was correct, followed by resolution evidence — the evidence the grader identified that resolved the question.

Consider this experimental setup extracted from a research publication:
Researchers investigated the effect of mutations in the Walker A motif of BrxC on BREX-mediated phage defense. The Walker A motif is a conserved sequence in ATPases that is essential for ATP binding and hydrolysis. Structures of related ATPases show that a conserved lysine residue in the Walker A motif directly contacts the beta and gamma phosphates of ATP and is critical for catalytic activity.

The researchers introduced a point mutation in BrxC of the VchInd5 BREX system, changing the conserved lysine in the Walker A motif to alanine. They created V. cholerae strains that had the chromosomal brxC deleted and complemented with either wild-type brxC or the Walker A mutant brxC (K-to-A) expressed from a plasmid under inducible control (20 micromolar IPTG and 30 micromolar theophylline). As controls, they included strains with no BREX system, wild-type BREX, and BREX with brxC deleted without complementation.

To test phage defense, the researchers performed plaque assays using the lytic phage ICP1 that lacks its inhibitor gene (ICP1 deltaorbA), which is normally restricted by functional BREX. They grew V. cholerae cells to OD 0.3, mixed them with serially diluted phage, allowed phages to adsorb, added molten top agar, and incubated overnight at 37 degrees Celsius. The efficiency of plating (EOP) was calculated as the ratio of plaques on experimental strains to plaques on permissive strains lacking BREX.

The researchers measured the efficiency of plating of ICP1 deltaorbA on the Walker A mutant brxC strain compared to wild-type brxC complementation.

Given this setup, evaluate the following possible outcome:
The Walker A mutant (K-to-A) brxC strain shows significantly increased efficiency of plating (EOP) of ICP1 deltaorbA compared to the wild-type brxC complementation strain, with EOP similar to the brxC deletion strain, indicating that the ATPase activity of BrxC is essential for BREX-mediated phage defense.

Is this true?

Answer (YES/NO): YES